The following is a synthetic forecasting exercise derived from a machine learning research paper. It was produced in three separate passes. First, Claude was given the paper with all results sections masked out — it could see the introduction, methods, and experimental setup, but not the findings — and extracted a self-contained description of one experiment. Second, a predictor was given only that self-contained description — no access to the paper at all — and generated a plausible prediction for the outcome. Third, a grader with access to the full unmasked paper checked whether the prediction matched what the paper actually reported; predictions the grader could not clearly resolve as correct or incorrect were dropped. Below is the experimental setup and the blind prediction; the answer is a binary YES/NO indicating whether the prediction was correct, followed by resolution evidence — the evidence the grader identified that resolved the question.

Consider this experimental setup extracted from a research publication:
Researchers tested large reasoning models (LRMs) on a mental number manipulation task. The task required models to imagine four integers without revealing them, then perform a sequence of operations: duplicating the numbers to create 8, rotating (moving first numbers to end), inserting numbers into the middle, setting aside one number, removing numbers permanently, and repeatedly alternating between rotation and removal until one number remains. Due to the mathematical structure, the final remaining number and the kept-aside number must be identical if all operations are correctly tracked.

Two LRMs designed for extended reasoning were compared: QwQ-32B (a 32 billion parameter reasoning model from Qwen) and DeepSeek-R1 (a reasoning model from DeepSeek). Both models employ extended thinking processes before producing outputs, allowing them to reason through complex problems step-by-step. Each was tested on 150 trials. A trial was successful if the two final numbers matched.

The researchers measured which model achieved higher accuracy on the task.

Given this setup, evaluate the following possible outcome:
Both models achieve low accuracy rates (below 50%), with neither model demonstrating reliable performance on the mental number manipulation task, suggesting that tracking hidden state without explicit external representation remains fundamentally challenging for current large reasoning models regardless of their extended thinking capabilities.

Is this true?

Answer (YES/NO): YES